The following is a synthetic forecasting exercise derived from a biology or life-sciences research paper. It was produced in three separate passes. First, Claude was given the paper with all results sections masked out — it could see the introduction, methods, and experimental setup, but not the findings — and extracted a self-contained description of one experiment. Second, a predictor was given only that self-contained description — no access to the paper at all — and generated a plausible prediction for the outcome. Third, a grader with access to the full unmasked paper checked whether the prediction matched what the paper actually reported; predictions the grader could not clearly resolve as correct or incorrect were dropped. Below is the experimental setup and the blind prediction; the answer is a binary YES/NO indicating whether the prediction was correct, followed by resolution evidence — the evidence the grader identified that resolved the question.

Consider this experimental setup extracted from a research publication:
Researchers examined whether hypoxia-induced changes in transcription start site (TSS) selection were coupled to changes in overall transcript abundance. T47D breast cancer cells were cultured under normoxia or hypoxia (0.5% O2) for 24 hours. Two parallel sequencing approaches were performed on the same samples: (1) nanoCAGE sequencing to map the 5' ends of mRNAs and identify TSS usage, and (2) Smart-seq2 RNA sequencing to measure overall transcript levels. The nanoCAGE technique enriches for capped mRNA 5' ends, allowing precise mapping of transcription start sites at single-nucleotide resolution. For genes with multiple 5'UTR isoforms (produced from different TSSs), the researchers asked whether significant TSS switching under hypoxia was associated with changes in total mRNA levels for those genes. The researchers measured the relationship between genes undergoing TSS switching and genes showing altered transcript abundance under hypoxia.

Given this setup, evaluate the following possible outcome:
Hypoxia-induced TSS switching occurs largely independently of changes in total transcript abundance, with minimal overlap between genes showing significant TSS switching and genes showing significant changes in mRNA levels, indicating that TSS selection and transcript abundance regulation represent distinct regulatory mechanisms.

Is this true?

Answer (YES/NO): YES